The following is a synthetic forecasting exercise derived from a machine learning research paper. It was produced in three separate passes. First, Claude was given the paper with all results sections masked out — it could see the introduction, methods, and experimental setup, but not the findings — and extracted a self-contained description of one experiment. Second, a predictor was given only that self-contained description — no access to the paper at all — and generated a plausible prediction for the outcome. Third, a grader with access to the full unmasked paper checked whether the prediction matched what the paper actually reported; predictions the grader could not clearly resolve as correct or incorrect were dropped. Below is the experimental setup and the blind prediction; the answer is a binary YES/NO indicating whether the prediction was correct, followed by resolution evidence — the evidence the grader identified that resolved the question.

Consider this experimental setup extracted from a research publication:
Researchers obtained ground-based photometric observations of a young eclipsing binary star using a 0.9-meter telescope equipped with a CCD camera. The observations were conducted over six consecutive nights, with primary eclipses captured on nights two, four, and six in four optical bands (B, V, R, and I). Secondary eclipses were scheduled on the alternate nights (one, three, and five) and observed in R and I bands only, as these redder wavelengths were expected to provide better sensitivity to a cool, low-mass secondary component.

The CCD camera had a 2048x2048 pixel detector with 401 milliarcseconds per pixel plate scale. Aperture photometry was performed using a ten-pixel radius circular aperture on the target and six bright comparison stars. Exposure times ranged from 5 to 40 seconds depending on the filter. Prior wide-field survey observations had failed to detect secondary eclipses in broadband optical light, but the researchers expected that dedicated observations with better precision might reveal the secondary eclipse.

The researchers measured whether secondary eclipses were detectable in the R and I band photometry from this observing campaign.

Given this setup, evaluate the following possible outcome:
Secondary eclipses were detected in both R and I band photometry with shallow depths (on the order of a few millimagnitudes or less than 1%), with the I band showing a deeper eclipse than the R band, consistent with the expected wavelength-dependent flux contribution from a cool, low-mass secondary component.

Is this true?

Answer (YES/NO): NO